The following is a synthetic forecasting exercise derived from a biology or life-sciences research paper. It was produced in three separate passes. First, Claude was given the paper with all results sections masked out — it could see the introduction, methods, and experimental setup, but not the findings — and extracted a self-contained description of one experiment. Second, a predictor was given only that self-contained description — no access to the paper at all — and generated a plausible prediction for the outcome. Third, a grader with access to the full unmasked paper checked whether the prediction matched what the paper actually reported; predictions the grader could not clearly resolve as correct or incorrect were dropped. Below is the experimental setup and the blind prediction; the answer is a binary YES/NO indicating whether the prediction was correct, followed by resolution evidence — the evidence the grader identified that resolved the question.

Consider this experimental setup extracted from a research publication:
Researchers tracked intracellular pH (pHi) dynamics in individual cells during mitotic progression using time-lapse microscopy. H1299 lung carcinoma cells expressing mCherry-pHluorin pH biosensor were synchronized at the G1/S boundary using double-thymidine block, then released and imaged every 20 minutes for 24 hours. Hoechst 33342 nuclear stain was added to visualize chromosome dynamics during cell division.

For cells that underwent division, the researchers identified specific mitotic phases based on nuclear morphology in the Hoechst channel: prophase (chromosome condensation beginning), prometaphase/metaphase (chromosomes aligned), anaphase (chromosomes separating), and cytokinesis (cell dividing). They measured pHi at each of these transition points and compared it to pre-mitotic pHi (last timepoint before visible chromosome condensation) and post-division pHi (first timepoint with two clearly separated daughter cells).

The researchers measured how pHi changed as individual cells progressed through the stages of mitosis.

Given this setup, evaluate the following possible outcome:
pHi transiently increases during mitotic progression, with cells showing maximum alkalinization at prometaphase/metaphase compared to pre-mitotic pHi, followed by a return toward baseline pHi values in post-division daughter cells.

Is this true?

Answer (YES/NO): NO